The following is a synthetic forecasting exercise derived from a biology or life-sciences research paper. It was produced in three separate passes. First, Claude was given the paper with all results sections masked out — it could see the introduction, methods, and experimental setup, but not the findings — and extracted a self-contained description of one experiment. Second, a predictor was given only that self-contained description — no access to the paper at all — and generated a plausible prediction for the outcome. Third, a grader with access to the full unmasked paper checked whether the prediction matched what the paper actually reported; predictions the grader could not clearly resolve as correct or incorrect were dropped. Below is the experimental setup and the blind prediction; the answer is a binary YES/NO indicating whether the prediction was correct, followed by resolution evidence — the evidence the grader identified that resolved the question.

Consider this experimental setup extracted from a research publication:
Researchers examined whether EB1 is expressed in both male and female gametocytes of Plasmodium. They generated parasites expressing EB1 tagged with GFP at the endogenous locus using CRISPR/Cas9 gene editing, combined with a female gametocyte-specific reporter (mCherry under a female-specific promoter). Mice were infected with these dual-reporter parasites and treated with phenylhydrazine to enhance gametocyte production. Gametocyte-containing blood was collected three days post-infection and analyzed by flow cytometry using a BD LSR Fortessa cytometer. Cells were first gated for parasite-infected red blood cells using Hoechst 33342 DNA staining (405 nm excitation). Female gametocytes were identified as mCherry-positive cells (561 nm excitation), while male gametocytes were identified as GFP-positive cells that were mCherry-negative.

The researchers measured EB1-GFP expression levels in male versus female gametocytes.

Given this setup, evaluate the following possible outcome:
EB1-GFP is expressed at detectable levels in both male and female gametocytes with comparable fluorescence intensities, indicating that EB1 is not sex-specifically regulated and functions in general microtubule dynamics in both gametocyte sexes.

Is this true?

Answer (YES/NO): NO